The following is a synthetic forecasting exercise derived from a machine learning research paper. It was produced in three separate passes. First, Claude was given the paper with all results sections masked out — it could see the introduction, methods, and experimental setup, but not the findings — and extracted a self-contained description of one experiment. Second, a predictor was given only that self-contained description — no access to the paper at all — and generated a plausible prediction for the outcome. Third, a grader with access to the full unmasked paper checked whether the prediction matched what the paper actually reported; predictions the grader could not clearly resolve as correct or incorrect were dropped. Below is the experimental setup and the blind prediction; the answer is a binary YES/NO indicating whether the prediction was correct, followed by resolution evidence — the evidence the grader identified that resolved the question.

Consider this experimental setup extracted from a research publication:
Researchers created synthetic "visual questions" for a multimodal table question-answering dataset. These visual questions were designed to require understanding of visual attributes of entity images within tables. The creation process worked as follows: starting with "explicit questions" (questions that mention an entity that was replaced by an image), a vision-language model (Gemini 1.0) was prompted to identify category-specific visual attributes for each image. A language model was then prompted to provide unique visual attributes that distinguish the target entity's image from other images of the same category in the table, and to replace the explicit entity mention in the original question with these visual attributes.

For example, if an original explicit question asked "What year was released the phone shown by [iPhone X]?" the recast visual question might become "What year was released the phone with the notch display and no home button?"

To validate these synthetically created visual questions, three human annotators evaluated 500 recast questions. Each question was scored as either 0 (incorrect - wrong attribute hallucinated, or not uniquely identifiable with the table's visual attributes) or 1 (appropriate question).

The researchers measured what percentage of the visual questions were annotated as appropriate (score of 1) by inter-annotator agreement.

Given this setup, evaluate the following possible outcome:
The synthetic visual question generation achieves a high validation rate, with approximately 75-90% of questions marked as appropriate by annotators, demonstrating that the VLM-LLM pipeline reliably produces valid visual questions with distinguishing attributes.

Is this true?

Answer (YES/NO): YES